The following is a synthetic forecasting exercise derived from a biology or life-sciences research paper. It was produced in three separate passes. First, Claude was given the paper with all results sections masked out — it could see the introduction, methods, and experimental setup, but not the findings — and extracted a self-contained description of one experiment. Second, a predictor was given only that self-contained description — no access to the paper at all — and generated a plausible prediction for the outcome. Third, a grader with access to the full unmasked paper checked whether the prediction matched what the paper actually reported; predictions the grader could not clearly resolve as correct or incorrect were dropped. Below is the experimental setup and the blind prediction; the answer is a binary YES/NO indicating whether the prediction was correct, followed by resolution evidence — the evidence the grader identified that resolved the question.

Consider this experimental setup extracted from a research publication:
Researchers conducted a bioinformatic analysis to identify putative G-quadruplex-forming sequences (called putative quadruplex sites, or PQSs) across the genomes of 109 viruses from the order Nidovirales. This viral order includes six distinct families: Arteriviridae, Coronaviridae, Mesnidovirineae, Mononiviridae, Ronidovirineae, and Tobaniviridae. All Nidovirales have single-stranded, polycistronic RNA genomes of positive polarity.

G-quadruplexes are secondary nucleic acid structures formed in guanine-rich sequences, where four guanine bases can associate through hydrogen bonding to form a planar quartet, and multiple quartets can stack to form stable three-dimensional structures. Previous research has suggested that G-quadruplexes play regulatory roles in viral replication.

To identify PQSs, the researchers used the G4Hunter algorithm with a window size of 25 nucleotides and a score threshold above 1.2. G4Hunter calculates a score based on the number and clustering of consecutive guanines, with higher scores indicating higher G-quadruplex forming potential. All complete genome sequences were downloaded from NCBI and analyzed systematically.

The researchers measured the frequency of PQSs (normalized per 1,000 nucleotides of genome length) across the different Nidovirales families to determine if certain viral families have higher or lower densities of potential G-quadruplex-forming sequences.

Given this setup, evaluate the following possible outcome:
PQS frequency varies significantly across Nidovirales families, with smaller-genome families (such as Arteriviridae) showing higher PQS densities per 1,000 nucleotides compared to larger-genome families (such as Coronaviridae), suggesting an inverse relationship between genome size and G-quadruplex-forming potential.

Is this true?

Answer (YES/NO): YES